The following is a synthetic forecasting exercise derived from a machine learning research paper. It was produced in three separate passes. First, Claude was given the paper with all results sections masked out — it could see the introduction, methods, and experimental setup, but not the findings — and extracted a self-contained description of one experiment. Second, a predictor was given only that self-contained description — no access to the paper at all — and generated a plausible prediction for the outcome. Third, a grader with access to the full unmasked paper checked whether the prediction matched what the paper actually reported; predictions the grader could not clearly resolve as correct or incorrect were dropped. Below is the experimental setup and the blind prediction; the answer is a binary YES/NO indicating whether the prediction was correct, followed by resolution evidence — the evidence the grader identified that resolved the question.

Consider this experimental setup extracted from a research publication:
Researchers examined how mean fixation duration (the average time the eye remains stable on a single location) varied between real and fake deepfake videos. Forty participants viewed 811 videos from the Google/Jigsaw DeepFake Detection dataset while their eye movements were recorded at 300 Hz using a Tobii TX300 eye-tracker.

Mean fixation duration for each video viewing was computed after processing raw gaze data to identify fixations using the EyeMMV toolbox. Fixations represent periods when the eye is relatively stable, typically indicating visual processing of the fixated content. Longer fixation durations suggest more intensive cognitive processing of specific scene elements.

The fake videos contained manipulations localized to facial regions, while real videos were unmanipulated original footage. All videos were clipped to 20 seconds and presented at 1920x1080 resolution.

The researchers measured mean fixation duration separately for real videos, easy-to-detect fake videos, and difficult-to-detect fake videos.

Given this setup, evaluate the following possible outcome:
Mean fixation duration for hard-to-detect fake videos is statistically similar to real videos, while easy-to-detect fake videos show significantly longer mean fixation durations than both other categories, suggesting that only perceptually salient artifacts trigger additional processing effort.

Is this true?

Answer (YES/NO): NO